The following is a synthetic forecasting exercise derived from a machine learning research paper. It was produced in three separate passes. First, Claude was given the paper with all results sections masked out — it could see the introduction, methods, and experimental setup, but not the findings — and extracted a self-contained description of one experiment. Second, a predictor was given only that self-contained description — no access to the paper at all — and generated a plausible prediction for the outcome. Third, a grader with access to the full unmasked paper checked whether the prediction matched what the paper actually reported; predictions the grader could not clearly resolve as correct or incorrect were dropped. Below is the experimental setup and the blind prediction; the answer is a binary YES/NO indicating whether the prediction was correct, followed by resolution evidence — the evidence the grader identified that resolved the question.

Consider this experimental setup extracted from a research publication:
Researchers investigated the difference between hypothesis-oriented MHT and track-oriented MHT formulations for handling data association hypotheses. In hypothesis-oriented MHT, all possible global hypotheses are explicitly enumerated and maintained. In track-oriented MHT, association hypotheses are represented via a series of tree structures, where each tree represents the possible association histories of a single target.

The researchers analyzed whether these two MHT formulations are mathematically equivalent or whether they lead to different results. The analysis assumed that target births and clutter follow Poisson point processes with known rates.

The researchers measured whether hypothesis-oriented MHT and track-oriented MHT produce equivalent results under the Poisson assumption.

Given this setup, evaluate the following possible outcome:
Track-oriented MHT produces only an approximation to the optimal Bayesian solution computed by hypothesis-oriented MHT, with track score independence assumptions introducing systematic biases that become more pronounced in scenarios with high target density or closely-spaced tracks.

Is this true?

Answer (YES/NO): NO